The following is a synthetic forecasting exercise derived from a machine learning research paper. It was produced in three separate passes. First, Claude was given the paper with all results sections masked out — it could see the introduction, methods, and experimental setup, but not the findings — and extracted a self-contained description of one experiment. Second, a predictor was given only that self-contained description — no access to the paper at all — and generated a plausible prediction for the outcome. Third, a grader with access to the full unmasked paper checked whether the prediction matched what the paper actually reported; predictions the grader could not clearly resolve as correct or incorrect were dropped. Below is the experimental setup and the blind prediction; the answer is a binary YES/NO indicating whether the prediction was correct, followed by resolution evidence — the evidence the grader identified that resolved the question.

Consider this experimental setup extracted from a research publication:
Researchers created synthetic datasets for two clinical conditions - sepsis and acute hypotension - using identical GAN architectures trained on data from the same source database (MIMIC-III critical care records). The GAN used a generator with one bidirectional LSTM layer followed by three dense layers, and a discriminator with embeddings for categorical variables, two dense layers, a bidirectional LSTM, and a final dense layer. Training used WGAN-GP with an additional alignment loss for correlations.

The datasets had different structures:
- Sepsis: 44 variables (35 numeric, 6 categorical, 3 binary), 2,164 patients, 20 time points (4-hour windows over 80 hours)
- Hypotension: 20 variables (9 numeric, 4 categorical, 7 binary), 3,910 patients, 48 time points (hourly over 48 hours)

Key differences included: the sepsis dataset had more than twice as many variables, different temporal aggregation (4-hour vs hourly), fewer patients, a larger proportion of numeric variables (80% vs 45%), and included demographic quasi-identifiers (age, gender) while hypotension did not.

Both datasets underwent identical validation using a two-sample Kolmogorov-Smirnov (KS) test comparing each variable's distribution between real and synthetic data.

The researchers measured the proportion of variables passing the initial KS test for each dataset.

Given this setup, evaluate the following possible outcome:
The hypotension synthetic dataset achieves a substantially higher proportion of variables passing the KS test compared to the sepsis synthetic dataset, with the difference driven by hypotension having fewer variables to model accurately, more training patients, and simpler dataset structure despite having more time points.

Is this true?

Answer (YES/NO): NO